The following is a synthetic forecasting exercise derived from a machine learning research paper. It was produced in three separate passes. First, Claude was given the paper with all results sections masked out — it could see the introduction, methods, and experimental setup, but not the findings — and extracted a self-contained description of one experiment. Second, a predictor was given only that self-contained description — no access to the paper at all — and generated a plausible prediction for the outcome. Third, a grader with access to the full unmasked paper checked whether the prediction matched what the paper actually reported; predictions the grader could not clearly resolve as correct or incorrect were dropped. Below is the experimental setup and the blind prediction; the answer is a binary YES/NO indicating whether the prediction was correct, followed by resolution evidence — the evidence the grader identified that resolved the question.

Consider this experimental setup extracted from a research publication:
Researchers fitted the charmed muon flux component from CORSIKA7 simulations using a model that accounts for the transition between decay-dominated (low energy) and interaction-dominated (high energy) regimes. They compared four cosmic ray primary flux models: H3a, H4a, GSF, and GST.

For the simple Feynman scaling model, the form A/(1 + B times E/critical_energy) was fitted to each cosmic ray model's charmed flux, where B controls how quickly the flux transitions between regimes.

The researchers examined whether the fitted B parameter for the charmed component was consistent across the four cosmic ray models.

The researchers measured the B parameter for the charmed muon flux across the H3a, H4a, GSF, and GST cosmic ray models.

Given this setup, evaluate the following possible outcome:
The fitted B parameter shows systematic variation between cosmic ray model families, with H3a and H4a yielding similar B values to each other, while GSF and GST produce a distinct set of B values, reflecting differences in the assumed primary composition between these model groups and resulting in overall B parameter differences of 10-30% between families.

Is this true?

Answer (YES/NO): NO